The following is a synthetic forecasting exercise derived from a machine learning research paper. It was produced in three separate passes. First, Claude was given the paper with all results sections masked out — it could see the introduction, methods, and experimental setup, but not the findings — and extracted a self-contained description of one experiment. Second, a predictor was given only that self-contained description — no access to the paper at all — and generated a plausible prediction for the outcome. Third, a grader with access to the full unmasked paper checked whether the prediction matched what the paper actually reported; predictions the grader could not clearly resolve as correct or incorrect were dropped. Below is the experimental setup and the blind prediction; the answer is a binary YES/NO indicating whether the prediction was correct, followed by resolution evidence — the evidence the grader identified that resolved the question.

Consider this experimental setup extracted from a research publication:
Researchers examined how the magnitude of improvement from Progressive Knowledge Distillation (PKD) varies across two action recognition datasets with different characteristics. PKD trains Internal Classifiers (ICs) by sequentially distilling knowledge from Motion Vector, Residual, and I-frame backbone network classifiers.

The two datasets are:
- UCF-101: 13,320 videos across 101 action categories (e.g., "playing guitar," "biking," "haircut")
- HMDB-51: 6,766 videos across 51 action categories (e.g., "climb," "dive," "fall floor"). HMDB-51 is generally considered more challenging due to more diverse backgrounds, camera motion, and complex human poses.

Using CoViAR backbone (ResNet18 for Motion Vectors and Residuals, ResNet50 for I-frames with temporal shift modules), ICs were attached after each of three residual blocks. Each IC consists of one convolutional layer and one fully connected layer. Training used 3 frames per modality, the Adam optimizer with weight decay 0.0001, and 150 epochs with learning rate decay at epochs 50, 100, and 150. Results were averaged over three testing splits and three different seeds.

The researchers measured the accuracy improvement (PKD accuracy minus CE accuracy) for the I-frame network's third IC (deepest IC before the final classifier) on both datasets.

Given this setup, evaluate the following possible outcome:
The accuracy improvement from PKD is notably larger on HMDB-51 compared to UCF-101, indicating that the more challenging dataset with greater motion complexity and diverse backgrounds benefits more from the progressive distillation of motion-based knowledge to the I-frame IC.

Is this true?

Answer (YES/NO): YES